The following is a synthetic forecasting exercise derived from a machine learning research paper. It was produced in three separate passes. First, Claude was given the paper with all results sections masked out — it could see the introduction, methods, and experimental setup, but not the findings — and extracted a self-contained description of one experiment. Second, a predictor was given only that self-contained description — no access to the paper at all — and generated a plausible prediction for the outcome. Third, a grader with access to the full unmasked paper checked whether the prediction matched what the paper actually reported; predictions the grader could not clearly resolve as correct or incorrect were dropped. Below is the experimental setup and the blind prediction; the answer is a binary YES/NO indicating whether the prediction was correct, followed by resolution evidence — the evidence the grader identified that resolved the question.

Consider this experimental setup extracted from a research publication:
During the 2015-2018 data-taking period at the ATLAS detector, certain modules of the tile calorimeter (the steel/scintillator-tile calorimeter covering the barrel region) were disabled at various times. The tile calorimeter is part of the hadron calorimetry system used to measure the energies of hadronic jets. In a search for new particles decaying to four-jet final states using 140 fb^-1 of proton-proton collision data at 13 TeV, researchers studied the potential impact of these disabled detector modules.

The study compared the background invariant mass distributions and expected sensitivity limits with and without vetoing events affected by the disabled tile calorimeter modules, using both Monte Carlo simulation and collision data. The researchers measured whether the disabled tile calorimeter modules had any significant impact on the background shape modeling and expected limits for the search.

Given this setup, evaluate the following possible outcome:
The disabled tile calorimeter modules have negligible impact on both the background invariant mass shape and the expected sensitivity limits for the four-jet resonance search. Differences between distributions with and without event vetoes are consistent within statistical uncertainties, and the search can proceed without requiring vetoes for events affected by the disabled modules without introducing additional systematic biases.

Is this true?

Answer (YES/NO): YES